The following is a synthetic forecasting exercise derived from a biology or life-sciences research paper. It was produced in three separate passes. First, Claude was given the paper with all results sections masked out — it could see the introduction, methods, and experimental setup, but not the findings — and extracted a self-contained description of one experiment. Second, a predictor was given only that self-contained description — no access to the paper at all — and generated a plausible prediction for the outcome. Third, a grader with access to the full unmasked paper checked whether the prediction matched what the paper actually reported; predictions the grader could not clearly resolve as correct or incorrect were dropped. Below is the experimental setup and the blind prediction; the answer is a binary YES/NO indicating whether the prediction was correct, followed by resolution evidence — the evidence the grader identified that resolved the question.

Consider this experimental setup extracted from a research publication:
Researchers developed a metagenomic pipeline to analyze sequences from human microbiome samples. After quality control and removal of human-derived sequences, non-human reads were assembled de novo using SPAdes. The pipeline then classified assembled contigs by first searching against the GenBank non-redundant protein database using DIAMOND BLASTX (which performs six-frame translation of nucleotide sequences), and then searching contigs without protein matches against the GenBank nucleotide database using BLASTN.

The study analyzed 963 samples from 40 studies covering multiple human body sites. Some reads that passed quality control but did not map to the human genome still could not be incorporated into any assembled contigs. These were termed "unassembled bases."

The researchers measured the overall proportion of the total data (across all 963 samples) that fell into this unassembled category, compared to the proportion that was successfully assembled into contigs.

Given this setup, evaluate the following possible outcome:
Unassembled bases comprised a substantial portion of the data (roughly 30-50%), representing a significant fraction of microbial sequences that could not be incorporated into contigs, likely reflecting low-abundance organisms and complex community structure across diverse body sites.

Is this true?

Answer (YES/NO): NO